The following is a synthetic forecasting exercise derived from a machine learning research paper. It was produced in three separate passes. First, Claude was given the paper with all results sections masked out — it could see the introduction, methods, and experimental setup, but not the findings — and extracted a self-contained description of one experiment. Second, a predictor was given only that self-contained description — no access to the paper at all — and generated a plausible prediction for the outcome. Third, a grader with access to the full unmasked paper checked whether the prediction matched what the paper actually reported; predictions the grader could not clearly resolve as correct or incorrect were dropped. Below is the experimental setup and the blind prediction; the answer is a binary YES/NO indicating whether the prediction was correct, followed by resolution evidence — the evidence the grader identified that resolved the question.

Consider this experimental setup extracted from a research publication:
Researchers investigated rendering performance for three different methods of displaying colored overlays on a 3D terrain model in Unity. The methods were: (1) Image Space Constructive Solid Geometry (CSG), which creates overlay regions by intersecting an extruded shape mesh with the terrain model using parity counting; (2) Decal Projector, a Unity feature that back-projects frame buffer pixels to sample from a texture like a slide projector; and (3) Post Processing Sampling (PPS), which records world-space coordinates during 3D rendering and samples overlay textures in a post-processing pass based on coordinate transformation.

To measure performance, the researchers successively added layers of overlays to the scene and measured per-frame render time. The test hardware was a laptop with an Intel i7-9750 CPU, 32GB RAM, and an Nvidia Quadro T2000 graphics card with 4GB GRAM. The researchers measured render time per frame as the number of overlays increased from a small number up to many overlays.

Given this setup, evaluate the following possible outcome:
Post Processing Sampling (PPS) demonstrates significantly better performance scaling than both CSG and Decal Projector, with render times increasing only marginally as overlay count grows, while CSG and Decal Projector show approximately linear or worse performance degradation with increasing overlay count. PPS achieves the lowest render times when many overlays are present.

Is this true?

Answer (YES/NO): YES